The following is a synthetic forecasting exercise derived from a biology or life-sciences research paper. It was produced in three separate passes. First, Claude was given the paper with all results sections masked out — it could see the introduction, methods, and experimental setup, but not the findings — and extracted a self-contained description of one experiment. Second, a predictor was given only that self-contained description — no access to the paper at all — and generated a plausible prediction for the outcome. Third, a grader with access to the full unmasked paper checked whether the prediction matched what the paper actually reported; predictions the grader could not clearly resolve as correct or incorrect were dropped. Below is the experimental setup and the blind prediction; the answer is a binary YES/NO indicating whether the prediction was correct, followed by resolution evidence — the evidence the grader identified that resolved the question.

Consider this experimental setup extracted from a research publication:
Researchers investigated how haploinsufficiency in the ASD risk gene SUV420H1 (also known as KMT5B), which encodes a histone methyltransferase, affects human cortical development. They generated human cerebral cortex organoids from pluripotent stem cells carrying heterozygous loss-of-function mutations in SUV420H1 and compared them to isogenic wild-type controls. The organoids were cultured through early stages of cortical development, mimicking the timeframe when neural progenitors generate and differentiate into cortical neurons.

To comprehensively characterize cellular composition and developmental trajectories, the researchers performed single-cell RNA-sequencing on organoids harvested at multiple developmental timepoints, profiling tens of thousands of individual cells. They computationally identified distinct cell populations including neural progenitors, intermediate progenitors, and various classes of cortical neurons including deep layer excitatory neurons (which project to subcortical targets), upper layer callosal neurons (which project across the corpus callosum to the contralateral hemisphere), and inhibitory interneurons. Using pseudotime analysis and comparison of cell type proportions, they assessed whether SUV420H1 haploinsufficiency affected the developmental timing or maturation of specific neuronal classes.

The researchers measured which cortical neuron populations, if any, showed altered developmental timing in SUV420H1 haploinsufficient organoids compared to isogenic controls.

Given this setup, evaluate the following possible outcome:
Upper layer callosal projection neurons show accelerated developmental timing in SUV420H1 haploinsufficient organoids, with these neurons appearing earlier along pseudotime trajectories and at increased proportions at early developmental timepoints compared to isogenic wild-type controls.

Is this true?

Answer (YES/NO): NO